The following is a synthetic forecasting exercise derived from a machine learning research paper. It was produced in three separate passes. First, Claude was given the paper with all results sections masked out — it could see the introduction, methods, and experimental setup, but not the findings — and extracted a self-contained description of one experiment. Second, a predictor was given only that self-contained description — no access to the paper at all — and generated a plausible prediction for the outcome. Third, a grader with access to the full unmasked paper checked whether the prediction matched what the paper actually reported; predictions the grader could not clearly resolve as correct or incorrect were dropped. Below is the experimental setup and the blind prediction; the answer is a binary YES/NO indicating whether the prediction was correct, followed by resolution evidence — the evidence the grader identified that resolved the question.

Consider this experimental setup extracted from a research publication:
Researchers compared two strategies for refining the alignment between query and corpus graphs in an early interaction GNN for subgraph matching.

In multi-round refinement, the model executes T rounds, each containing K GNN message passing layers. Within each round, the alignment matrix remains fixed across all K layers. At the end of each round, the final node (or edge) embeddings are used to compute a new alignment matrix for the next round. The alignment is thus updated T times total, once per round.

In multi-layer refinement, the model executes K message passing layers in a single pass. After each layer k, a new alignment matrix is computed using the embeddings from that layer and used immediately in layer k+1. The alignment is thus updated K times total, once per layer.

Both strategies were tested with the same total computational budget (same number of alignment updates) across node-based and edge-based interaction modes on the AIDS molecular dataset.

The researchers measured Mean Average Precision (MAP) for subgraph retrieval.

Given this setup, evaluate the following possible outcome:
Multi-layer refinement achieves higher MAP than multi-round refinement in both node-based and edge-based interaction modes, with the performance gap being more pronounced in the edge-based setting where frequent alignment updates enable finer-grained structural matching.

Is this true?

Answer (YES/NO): NO